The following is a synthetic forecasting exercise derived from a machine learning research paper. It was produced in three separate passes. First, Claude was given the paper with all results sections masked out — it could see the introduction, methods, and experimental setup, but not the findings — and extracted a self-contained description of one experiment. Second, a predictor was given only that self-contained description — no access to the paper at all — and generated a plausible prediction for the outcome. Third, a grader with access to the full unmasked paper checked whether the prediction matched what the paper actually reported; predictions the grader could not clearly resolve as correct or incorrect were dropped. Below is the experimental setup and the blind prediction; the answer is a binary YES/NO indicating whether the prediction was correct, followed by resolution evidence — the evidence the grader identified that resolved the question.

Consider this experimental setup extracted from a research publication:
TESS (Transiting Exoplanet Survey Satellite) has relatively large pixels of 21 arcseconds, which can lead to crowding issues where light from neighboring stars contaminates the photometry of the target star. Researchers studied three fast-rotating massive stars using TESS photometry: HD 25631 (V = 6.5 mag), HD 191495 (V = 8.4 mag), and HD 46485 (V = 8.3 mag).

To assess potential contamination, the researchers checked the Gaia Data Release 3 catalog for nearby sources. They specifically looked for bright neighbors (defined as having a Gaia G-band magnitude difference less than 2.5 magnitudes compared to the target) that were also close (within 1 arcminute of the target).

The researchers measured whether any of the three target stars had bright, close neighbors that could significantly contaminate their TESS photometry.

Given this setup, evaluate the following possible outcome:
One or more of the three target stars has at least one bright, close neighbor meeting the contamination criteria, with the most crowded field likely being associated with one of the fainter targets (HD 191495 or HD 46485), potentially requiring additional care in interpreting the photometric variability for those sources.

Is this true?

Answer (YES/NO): NO